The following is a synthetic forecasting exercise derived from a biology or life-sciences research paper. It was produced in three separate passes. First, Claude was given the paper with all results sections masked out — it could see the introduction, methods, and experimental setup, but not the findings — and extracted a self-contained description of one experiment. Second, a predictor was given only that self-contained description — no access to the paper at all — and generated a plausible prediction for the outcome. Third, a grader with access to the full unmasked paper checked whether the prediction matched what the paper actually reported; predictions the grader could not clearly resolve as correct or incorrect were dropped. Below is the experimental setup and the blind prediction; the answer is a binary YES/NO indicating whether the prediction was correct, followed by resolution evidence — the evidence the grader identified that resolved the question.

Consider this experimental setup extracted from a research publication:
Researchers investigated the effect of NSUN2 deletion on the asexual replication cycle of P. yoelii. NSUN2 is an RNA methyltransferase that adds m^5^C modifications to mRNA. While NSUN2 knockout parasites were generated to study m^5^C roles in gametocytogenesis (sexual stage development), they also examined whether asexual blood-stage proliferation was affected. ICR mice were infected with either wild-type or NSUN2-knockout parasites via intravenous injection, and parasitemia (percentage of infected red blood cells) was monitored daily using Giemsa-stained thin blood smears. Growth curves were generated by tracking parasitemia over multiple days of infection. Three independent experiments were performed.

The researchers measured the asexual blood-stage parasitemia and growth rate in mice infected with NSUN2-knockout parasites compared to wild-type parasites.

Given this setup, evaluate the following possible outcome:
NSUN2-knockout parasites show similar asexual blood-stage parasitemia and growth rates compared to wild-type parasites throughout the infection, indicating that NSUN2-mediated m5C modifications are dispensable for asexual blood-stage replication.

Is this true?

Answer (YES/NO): YES